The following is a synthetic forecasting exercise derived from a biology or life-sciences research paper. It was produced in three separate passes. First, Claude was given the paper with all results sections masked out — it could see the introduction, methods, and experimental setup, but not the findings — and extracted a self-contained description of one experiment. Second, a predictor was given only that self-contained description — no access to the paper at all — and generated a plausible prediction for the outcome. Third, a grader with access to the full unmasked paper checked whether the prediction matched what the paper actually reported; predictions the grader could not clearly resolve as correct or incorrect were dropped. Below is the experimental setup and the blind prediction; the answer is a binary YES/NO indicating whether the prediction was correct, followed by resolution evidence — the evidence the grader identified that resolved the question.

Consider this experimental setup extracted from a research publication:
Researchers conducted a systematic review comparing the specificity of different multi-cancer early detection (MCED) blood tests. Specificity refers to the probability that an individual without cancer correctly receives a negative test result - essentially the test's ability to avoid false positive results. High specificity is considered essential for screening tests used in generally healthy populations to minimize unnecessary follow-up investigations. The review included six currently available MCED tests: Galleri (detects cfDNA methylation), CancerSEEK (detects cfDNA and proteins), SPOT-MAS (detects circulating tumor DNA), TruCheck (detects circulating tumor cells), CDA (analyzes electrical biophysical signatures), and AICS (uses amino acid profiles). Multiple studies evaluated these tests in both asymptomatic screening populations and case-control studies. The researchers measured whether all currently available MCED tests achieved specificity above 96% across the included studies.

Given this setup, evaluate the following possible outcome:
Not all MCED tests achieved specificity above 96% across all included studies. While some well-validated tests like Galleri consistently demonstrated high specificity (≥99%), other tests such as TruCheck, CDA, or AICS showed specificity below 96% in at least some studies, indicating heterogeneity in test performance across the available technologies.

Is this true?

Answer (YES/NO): NO